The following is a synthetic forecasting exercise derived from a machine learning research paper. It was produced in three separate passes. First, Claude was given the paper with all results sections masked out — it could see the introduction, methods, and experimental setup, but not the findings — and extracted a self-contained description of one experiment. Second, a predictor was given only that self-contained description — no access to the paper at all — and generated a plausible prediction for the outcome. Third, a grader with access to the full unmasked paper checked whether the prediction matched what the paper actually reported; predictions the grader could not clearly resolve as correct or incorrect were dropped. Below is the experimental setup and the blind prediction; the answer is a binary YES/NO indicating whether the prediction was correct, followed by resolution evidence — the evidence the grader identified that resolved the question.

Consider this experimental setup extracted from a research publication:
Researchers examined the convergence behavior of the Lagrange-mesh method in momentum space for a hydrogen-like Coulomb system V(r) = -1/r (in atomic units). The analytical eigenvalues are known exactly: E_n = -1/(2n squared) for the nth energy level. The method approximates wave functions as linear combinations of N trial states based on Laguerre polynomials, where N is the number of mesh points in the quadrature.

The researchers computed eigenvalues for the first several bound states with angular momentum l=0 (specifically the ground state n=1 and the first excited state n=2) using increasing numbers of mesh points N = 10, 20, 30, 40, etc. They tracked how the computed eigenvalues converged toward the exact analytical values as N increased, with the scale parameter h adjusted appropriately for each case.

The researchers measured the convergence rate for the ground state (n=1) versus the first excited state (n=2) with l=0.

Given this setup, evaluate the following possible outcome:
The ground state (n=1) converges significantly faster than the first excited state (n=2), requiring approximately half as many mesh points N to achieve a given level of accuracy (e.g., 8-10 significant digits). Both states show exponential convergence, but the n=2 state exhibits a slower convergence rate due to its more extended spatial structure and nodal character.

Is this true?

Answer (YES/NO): NO